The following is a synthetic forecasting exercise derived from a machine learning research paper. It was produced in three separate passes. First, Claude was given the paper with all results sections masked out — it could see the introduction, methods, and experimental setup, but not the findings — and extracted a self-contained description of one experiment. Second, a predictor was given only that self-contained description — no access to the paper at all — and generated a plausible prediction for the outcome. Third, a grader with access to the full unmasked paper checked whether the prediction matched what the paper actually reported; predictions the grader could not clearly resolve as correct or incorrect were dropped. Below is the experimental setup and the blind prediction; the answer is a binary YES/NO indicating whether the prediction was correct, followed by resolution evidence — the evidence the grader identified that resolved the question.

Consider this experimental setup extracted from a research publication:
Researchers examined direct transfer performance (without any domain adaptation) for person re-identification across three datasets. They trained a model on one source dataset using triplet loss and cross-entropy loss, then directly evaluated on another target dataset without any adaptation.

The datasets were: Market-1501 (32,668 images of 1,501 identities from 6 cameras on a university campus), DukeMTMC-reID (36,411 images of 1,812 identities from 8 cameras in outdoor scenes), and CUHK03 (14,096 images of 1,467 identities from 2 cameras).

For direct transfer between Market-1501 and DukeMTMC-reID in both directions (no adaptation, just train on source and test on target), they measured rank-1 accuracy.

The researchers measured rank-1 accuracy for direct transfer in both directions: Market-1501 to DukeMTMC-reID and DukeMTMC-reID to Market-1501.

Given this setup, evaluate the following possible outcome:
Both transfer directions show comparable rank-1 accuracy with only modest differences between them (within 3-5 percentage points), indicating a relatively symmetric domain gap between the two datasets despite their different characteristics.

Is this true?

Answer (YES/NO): NO